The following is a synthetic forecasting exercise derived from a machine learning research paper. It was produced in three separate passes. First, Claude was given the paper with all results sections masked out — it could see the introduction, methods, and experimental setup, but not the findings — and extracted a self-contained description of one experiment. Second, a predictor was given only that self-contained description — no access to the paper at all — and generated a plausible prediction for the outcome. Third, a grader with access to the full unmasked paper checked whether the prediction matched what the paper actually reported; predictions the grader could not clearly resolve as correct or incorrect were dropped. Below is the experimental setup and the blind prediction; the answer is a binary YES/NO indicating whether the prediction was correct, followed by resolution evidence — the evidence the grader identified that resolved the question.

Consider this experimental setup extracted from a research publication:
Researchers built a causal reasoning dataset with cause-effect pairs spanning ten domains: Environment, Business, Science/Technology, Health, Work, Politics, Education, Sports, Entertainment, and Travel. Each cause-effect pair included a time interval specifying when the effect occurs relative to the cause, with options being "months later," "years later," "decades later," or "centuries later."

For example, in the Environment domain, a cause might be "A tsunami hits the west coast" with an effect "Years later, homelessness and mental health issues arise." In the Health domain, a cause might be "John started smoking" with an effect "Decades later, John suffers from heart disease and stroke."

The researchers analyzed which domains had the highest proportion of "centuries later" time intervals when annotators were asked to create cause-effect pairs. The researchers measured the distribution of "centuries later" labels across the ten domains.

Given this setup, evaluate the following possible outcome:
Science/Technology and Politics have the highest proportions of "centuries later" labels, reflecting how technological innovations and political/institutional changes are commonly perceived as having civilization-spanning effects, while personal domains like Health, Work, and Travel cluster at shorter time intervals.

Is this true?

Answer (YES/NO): NO